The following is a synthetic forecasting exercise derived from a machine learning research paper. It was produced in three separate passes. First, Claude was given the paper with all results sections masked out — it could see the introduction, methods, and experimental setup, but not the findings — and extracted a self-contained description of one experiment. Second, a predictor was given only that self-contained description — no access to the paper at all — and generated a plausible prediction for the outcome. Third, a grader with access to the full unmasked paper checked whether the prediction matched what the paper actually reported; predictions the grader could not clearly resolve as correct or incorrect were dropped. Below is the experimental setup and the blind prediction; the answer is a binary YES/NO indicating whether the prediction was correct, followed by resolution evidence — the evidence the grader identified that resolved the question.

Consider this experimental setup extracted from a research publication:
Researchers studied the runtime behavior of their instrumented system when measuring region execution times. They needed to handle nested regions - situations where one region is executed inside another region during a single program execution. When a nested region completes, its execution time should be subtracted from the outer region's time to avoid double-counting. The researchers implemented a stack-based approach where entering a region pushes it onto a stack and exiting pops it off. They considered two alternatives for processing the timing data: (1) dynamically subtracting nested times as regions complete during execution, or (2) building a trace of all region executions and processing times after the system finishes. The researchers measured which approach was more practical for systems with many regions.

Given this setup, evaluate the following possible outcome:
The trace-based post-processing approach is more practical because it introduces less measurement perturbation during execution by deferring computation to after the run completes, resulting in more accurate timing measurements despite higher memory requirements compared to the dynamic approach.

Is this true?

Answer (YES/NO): NO